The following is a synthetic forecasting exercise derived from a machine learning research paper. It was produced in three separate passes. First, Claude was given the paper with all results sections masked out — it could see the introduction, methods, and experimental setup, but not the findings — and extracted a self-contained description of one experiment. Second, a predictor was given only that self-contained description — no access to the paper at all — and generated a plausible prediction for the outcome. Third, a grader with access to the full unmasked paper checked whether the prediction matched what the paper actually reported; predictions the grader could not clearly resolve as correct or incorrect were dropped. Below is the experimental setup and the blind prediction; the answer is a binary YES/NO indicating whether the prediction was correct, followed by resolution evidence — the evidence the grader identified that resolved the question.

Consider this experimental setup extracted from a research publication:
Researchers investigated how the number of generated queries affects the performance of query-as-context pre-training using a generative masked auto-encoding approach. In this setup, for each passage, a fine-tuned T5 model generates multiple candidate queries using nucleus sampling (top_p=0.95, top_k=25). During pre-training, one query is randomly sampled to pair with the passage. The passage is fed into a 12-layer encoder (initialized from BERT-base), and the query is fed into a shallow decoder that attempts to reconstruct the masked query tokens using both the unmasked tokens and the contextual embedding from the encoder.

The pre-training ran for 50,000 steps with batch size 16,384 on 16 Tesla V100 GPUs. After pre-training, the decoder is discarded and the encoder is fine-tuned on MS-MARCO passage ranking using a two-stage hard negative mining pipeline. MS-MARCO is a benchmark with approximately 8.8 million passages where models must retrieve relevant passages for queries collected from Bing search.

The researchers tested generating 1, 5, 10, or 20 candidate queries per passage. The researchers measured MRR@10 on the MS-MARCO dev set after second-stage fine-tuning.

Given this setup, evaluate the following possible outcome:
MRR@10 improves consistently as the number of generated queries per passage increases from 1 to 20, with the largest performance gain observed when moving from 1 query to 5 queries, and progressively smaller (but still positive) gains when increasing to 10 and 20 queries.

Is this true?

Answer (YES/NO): NO